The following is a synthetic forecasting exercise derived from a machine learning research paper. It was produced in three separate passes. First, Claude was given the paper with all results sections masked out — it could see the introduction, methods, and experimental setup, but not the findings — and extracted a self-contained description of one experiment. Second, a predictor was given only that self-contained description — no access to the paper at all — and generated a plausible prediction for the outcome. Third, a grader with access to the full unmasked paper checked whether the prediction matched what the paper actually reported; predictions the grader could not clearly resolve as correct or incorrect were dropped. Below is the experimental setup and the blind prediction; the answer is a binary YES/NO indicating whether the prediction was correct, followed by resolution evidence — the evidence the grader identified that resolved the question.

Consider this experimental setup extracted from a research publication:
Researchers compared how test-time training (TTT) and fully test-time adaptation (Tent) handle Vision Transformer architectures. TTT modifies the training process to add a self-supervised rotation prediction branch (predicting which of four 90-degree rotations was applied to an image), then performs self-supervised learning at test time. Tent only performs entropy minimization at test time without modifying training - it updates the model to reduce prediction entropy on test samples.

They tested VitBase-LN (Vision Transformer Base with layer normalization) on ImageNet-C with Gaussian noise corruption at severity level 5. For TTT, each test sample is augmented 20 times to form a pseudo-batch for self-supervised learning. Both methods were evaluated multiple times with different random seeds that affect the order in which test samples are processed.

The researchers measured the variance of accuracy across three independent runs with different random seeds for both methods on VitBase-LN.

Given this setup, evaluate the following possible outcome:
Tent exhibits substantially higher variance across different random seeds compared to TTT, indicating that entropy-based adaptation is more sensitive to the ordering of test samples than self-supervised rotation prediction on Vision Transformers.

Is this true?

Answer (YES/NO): NO